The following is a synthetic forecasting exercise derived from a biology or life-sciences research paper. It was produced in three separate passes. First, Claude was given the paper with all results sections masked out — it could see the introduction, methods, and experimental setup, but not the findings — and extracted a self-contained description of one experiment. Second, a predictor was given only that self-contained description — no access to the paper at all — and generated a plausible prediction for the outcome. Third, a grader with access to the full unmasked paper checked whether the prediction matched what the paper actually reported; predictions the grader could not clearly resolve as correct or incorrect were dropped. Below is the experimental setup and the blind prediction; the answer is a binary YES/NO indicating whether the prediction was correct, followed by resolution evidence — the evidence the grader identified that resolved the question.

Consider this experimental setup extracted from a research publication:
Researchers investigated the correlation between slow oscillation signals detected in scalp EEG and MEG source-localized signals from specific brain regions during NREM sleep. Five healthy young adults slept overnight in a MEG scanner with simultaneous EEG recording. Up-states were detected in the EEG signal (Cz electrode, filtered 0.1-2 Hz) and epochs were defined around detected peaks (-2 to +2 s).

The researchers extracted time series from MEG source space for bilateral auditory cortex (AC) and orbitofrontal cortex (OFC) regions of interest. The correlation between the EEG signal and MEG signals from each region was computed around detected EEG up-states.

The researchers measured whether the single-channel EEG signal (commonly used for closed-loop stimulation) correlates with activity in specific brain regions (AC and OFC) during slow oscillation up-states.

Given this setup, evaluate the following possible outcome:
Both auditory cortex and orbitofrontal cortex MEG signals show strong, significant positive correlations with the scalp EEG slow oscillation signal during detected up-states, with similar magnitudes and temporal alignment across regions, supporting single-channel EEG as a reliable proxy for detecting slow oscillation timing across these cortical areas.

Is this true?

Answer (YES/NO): NO